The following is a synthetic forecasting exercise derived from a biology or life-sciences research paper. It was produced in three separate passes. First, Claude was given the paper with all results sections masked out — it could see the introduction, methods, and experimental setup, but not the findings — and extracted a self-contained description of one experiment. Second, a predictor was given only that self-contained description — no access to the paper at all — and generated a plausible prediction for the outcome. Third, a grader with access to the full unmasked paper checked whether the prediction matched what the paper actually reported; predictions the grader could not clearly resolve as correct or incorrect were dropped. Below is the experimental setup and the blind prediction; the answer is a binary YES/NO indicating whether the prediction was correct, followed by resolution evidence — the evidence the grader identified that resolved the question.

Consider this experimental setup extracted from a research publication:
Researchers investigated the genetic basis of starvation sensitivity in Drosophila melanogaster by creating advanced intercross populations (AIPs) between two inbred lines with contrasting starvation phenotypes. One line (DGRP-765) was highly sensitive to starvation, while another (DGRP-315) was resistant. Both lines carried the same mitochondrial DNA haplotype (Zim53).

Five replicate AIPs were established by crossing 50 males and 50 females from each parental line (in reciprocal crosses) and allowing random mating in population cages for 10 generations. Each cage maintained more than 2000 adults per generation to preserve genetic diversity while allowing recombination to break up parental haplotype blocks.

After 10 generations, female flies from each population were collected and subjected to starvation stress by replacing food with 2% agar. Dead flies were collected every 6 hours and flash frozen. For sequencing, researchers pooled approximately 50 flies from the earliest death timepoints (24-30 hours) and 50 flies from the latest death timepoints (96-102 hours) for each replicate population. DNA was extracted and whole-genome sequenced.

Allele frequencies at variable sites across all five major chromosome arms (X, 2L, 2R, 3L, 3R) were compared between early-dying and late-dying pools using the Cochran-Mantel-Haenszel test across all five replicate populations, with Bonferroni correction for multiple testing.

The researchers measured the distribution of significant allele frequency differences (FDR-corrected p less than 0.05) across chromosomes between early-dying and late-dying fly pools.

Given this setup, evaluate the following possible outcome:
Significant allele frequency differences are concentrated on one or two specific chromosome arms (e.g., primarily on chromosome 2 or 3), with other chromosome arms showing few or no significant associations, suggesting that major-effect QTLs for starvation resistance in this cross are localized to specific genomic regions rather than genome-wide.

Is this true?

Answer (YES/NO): YES